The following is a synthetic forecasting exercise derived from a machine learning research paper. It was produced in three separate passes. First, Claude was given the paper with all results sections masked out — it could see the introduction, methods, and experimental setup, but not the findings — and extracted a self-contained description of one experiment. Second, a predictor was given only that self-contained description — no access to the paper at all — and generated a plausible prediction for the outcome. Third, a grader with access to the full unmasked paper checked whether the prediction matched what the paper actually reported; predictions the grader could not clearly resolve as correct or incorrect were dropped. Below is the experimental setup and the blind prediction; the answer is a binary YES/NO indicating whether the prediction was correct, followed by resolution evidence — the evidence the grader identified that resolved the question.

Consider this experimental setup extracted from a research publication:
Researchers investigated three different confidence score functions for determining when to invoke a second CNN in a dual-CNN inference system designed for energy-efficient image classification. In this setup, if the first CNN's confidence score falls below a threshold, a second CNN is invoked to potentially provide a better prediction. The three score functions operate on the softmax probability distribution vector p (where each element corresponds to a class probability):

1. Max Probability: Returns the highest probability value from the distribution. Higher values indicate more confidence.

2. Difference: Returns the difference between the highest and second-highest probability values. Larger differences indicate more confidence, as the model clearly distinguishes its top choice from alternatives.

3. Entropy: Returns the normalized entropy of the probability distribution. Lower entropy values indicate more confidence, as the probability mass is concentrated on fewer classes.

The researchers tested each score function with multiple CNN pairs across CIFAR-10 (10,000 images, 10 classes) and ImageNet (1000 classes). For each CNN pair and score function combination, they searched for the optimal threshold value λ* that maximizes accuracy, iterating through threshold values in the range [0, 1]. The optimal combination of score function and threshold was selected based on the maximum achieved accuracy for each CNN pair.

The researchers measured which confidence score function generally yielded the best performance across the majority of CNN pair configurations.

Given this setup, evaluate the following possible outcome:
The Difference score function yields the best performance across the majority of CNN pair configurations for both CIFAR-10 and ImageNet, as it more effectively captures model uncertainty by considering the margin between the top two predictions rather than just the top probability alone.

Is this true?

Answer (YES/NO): YES